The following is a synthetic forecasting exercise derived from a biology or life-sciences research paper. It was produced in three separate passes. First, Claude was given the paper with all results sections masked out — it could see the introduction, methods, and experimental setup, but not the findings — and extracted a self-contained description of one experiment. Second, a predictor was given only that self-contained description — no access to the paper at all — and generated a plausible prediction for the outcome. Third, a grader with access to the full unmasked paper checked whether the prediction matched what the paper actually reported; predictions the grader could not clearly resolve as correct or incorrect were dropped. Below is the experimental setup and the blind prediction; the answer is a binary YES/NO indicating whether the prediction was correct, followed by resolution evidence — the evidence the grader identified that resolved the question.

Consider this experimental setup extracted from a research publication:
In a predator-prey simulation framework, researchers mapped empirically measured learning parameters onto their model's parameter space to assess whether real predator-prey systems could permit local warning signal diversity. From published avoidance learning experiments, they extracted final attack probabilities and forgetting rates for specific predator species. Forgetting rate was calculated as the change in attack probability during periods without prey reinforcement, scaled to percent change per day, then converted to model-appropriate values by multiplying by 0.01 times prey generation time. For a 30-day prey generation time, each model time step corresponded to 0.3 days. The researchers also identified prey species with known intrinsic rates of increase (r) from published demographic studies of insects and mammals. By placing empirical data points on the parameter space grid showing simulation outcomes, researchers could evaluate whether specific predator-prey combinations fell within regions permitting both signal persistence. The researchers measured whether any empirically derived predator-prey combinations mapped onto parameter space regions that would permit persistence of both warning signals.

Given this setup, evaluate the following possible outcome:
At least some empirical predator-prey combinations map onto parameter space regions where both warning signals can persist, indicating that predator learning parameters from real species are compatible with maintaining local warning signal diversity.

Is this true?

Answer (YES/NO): YES